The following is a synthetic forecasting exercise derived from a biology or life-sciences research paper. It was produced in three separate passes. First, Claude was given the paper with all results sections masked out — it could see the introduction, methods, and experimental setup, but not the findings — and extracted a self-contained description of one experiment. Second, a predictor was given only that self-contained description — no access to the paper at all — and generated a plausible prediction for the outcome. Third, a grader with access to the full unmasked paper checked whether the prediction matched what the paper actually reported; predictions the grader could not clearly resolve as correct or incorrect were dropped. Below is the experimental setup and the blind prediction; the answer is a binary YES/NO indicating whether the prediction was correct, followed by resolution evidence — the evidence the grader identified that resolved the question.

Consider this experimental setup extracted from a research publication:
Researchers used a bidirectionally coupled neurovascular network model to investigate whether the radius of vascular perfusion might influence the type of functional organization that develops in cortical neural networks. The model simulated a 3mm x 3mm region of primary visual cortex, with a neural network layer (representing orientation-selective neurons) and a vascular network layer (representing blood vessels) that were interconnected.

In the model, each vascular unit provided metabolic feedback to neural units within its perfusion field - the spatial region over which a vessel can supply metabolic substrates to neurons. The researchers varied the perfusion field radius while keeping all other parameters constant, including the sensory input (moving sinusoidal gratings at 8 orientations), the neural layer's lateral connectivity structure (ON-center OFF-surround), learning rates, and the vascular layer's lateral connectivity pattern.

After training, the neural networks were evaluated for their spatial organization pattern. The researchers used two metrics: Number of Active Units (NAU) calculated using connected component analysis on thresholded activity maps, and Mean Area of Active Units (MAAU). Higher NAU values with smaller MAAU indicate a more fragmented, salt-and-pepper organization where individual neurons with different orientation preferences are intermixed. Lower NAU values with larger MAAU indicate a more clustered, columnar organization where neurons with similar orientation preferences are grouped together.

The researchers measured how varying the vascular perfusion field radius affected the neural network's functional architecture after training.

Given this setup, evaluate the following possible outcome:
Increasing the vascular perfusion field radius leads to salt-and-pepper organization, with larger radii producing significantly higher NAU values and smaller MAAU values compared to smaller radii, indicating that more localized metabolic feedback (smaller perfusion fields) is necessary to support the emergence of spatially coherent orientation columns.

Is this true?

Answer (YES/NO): NO